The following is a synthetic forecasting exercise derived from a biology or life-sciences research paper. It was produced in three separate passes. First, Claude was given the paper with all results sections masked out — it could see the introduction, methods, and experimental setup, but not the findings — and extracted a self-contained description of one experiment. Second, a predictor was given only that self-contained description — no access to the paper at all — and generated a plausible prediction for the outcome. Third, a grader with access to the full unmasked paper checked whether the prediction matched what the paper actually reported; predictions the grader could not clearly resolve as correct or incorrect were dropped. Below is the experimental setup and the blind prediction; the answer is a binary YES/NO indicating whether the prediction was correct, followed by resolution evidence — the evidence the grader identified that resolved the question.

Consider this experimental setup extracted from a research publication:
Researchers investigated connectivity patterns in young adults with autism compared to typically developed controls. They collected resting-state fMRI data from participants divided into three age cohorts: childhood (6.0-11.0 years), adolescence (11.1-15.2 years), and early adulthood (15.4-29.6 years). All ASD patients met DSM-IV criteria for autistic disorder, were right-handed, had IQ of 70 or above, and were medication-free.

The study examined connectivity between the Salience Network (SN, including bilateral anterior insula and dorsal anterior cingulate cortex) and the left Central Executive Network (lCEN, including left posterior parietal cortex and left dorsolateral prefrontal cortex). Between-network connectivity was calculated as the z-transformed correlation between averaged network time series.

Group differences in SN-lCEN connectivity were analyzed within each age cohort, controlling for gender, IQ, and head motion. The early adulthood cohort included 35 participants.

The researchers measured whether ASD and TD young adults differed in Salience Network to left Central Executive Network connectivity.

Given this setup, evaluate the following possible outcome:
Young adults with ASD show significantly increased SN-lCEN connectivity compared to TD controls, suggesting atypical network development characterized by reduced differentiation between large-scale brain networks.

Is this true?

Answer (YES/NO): NO